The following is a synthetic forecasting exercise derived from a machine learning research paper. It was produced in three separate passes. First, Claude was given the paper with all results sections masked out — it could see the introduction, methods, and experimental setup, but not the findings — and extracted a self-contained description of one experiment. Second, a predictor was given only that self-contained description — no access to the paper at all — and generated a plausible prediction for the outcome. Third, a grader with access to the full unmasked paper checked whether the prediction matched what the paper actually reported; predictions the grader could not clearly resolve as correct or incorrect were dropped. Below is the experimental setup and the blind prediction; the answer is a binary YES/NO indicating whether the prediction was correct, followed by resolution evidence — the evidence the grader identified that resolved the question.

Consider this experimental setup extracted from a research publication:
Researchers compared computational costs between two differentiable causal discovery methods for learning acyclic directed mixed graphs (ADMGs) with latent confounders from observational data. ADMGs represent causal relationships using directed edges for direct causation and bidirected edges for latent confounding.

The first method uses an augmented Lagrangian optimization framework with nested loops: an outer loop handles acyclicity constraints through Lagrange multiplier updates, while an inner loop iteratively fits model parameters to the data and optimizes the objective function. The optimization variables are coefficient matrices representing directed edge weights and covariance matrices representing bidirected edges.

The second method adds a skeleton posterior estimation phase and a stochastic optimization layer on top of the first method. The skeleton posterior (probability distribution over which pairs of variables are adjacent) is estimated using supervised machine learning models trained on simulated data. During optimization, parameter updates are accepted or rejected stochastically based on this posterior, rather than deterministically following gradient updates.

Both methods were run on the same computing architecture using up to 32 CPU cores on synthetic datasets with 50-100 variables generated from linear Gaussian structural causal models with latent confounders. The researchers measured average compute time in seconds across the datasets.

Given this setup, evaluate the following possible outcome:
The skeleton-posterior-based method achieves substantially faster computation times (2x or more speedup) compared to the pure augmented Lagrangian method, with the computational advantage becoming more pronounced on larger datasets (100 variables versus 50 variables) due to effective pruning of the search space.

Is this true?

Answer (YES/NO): NO